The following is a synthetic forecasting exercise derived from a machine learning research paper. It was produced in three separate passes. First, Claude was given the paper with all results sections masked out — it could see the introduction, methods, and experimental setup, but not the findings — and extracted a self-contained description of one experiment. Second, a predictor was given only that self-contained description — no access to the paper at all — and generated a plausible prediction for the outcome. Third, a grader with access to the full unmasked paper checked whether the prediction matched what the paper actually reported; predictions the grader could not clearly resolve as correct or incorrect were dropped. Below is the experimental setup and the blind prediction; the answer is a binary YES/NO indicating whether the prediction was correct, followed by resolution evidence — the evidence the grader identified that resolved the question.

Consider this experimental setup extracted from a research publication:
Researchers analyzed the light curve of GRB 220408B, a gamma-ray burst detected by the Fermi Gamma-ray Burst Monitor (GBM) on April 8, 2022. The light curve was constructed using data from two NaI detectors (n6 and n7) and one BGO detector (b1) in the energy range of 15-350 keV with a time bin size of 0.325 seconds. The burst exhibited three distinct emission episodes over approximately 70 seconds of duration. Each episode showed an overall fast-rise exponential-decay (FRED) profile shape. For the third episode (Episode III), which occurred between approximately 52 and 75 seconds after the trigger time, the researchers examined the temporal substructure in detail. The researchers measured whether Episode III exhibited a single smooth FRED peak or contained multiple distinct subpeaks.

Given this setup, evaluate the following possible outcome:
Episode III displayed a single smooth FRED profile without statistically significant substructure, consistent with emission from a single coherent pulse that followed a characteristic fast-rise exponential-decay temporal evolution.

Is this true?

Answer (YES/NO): NO